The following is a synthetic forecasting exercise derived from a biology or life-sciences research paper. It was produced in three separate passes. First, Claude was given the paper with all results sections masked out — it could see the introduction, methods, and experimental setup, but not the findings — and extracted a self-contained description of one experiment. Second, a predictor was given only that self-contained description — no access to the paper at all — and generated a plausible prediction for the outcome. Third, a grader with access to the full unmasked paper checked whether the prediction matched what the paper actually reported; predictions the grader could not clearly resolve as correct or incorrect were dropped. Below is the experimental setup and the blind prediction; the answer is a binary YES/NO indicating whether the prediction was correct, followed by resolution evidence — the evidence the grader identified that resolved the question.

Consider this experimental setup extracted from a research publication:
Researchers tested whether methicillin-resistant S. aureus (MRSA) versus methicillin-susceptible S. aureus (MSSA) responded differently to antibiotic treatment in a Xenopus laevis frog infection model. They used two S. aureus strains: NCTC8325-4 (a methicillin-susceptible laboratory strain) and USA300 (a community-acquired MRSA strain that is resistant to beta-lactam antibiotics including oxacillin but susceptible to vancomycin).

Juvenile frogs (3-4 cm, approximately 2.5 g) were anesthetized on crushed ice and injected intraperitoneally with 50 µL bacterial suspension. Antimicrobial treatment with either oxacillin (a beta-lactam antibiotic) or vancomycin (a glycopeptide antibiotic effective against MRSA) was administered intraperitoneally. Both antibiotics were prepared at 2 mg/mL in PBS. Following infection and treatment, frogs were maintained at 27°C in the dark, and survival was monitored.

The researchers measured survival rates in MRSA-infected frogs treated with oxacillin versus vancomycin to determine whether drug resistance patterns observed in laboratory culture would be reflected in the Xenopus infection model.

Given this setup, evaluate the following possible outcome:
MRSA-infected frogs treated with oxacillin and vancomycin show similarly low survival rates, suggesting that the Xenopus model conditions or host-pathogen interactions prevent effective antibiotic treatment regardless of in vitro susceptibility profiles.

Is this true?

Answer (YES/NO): NO